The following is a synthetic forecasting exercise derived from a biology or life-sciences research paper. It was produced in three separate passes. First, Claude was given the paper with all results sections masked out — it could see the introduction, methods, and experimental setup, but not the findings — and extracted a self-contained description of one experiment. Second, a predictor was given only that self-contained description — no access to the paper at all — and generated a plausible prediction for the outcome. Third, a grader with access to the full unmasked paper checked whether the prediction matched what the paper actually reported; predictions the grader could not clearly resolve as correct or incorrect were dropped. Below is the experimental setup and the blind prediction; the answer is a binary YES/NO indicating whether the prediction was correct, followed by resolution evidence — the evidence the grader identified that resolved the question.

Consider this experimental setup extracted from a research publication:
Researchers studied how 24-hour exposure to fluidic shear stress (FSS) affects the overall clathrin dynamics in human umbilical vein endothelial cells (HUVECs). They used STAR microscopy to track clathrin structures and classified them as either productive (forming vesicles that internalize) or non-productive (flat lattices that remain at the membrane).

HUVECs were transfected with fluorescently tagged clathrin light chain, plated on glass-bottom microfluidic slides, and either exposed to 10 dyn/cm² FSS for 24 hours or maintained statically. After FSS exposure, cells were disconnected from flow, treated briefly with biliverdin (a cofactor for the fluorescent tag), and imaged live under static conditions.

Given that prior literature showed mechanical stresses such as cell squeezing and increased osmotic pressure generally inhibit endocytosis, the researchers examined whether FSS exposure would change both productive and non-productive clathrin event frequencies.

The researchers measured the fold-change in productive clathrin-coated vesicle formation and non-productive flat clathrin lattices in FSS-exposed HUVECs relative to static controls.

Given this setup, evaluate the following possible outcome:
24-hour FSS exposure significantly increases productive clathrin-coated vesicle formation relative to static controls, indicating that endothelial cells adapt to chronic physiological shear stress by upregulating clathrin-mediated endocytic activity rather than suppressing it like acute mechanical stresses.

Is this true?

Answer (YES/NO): YES